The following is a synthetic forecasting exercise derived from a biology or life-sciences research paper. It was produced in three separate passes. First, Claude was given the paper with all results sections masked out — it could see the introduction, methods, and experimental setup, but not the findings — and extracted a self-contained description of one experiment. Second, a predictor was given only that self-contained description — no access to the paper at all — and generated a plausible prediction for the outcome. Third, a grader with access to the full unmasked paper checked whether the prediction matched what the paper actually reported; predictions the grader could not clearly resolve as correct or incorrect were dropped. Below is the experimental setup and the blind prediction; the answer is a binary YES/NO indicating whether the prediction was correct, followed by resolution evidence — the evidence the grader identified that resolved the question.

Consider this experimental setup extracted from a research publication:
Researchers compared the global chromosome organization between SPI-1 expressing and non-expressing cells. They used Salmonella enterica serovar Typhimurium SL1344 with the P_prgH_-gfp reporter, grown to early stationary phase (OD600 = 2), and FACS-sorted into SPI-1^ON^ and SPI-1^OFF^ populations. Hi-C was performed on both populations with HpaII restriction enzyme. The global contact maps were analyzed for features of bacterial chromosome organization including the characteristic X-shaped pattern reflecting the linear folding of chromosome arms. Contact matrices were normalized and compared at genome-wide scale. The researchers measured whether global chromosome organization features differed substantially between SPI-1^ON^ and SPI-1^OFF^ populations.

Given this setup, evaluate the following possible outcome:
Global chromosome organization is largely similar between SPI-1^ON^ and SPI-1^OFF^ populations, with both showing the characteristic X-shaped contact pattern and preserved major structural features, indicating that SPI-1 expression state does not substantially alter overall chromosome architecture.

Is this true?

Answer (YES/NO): YES